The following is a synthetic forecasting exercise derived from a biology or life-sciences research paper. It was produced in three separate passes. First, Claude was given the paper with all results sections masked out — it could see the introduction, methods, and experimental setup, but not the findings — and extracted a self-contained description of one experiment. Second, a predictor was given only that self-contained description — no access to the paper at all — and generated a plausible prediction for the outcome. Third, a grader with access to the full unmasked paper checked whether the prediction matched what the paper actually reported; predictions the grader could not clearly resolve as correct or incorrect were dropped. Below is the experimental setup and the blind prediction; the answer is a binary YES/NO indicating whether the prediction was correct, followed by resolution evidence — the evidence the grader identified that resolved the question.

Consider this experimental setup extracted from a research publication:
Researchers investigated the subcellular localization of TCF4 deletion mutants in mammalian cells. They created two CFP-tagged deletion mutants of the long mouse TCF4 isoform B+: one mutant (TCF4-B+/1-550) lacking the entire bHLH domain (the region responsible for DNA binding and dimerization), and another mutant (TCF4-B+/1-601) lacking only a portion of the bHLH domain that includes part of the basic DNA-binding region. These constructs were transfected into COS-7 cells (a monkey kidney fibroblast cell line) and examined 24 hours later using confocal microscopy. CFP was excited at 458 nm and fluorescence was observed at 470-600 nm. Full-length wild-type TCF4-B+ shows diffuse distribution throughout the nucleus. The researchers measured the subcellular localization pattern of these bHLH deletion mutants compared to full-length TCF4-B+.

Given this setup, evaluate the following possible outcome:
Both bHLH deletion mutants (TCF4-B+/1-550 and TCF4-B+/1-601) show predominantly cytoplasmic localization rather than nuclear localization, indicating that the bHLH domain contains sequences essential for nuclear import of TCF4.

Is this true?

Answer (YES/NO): NO